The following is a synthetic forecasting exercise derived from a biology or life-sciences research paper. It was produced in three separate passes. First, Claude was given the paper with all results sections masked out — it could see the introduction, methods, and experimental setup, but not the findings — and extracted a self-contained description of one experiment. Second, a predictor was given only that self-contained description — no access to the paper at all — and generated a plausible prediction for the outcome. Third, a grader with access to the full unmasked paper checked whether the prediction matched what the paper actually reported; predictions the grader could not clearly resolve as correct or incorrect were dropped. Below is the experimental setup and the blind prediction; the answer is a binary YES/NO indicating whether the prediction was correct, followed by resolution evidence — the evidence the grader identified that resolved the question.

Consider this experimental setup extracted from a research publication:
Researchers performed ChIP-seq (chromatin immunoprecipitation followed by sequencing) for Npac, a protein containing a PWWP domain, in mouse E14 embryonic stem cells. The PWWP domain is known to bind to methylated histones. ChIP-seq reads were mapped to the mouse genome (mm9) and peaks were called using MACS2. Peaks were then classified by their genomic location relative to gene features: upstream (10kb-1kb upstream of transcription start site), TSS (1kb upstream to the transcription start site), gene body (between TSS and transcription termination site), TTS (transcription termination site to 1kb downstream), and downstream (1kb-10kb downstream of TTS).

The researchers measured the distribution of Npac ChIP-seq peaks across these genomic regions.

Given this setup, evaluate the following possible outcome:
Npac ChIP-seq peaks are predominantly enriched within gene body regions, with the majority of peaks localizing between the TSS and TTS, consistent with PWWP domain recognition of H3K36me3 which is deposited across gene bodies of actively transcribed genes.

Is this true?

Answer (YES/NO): YES